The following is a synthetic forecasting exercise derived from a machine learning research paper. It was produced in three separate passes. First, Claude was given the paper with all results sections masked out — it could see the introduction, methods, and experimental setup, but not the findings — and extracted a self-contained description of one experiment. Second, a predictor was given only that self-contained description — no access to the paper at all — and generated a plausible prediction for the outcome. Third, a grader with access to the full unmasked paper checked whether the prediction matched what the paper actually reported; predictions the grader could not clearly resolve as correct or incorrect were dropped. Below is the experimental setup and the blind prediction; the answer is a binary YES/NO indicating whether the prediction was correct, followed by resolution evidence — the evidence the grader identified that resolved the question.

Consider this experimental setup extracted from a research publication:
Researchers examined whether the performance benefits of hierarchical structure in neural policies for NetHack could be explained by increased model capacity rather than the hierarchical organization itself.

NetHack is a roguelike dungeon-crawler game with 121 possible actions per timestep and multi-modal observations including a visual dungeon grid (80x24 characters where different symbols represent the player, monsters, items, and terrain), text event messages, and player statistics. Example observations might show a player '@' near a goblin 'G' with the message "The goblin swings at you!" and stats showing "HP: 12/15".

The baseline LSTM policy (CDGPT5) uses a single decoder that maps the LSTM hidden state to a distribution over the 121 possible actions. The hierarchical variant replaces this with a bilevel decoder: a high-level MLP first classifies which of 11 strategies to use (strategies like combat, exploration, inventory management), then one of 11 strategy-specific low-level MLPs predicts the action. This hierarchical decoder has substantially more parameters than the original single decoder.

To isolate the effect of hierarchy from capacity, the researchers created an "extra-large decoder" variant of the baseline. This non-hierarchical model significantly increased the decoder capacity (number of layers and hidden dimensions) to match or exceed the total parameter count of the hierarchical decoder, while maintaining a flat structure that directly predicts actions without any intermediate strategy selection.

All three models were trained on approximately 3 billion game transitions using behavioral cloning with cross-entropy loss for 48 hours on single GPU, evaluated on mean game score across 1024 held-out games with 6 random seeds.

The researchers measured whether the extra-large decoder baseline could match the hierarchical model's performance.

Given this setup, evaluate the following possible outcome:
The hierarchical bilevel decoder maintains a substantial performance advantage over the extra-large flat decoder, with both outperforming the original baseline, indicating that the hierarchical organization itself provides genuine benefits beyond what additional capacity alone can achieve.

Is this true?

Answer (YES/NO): NO